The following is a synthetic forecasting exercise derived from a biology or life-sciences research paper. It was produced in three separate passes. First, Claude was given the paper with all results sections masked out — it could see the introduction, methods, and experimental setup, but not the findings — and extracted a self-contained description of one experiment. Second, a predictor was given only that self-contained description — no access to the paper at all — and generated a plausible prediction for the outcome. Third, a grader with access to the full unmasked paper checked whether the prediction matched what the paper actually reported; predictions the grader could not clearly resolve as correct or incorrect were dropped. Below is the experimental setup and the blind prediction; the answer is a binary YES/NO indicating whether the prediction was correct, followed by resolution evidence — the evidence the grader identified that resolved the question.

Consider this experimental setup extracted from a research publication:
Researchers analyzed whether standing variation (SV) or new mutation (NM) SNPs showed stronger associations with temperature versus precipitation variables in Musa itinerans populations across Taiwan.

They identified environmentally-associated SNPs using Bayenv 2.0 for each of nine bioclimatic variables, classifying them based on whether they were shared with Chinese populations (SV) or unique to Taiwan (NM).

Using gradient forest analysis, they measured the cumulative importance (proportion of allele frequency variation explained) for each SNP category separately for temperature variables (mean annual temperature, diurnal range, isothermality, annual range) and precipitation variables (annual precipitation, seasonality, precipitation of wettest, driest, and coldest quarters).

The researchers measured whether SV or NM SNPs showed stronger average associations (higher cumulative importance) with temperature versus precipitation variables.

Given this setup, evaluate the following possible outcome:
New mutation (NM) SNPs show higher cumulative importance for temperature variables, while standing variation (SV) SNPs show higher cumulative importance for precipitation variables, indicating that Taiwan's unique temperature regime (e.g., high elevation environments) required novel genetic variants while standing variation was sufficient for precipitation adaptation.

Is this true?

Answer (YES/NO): NO